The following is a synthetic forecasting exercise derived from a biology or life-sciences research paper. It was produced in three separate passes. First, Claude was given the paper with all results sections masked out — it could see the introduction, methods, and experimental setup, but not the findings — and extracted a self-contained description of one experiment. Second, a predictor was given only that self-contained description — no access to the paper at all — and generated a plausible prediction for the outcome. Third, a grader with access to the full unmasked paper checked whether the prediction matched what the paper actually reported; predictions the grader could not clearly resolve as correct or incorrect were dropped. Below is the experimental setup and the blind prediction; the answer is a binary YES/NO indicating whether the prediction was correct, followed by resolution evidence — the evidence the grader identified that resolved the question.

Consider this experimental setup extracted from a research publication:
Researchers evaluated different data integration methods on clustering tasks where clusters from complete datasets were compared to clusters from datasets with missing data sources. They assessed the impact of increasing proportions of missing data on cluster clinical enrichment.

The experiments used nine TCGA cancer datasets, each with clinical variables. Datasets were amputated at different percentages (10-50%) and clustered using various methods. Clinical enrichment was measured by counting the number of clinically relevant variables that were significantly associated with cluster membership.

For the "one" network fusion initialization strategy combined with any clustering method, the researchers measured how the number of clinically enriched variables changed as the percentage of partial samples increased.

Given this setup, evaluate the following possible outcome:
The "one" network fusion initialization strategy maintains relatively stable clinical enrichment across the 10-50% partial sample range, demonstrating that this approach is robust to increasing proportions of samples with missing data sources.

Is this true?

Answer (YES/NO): NO